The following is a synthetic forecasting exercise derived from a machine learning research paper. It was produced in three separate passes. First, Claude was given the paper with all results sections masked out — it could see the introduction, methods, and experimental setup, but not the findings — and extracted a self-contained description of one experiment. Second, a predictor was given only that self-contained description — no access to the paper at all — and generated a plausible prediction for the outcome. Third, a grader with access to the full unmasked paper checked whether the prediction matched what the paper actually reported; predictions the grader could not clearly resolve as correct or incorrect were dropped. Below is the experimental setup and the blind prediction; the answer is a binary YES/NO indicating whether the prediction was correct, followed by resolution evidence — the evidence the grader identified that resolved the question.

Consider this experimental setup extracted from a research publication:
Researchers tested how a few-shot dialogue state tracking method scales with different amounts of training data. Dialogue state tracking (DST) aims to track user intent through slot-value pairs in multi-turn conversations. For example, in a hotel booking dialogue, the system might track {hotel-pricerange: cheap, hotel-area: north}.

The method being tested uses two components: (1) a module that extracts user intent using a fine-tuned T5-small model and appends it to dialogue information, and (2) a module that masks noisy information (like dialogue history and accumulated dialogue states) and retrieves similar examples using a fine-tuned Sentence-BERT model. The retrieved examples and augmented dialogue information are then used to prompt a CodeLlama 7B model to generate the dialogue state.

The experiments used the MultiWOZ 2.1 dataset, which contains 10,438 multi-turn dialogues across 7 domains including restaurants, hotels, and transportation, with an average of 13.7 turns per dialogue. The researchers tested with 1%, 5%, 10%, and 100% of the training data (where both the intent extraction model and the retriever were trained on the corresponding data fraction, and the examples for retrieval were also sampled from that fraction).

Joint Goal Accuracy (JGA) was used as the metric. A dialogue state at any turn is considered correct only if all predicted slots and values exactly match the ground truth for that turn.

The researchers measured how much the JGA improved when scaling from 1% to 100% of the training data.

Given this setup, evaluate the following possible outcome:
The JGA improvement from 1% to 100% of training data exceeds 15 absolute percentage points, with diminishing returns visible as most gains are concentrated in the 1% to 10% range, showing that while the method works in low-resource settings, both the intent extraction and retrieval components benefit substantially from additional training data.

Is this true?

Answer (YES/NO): NO